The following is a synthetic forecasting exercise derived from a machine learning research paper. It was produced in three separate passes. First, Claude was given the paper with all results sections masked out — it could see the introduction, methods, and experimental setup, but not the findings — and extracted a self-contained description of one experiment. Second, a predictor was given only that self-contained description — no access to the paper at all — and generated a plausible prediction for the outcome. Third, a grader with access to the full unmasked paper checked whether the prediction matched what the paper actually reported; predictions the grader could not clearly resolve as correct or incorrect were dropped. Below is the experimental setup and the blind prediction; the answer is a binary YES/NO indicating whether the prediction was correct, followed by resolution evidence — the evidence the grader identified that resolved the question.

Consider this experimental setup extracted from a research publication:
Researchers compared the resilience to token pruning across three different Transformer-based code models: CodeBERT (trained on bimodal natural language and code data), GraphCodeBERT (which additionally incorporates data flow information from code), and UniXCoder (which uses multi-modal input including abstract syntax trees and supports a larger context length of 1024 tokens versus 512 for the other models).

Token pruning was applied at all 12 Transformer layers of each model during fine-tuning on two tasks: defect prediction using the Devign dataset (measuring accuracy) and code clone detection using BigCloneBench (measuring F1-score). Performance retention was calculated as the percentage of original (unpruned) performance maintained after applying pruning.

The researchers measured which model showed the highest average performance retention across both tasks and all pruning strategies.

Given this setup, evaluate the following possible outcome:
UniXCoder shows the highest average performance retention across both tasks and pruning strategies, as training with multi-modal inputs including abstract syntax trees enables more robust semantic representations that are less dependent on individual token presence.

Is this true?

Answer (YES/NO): YES